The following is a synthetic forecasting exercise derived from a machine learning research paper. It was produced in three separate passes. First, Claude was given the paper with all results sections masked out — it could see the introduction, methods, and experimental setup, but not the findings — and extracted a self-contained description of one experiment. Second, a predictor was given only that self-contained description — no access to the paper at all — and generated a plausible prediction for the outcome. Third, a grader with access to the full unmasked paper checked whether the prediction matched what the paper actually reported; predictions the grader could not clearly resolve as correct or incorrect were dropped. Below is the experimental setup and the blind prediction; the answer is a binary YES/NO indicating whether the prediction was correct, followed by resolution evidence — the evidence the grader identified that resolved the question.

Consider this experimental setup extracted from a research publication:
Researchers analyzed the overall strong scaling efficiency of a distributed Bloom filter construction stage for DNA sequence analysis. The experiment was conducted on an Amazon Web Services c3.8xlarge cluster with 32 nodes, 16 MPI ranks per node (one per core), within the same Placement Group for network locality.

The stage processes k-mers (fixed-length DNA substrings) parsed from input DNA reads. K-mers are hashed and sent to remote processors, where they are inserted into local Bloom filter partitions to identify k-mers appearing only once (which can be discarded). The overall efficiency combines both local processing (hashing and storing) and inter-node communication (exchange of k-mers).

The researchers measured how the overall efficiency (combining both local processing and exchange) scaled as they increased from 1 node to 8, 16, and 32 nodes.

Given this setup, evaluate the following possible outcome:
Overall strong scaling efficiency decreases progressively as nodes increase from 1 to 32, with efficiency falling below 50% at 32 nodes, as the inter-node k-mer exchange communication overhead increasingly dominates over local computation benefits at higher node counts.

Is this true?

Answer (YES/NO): NO